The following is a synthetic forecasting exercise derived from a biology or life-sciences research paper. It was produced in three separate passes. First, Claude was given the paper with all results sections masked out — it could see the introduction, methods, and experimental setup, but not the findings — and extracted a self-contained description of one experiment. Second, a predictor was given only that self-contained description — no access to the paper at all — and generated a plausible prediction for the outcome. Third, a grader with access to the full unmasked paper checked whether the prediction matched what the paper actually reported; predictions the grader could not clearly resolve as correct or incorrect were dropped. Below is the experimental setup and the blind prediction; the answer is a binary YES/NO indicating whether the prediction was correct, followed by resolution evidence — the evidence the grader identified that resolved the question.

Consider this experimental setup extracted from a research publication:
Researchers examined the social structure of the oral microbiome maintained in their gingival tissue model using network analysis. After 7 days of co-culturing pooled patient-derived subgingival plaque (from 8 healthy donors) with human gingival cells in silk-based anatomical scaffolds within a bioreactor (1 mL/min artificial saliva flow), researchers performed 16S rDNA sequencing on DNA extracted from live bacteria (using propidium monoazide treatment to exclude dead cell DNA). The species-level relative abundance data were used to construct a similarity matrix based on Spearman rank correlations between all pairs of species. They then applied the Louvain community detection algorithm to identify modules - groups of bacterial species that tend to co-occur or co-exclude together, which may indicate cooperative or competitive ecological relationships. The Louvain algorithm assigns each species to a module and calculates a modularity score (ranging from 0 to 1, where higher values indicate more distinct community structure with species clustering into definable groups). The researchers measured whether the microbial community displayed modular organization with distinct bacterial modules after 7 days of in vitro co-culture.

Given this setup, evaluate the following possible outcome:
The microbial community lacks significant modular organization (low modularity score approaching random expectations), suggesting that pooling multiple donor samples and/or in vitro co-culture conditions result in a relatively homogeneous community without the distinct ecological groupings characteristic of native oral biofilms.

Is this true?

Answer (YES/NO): NO